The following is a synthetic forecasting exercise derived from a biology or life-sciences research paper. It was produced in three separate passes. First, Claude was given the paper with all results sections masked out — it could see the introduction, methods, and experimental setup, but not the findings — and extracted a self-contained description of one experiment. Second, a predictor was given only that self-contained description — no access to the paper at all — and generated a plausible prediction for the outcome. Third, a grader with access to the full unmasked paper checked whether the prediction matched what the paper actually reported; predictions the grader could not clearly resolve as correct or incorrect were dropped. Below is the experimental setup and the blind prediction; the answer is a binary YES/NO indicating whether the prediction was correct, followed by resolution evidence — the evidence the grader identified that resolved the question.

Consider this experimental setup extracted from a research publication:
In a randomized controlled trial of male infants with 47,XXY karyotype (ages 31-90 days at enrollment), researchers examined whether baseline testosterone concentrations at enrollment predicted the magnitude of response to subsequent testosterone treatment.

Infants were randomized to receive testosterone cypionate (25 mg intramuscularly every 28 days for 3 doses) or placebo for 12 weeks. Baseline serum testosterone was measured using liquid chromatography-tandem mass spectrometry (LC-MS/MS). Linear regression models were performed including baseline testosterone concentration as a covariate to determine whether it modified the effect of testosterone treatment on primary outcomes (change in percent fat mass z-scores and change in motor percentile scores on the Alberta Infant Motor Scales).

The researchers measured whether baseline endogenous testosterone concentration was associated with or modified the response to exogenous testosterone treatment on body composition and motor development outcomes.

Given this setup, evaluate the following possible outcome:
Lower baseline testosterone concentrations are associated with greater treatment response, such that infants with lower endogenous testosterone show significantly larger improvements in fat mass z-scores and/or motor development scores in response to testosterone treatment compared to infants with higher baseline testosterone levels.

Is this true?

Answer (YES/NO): NO